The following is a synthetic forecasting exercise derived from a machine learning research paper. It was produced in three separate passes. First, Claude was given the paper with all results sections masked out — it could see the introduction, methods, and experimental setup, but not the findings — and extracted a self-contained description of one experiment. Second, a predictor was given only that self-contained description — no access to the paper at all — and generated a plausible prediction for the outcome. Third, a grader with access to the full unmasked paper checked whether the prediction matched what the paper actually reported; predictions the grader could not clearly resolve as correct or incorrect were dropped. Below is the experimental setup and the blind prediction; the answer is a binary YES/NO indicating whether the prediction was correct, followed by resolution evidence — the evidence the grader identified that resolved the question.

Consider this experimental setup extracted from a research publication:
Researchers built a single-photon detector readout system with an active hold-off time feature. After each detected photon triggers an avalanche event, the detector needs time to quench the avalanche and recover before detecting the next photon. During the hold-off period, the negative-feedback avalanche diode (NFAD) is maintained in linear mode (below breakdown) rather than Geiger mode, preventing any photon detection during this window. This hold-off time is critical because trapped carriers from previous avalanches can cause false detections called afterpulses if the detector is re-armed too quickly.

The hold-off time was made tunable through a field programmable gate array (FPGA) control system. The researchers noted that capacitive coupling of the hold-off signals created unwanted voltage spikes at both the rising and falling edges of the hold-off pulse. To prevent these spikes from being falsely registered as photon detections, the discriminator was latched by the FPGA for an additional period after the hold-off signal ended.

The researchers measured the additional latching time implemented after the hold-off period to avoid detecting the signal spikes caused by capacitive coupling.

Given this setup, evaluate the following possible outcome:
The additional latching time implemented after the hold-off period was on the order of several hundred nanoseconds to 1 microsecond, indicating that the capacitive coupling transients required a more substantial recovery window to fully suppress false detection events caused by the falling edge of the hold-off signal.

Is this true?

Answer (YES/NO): NO